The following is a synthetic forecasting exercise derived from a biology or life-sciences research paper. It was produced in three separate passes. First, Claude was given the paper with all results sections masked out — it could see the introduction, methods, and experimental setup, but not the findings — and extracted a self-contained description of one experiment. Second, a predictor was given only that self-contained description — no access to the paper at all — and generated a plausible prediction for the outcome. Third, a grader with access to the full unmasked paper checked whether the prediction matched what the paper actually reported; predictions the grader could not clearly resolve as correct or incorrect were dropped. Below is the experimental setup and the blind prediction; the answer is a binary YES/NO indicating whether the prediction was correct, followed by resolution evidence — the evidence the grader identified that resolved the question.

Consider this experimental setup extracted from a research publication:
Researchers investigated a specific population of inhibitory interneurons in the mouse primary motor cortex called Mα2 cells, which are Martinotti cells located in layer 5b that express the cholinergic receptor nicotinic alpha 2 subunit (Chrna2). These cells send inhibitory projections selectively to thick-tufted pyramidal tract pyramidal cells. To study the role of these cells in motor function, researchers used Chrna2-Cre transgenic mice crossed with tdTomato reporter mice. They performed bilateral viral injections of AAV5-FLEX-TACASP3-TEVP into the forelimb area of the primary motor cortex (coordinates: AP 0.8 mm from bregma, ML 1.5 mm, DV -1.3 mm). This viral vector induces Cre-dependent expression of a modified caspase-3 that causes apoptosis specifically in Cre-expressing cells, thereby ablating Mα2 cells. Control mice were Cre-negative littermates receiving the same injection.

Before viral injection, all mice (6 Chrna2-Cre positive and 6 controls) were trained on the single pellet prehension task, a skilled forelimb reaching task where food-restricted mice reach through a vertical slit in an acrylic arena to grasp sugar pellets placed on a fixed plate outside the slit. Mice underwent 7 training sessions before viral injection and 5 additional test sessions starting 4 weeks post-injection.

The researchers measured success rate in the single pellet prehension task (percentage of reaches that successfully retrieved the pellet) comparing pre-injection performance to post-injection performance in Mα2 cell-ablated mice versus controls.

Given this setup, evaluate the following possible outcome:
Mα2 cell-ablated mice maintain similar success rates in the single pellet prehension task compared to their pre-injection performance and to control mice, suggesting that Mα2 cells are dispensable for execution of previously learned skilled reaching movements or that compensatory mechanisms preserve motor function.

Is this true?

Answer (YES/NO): NO